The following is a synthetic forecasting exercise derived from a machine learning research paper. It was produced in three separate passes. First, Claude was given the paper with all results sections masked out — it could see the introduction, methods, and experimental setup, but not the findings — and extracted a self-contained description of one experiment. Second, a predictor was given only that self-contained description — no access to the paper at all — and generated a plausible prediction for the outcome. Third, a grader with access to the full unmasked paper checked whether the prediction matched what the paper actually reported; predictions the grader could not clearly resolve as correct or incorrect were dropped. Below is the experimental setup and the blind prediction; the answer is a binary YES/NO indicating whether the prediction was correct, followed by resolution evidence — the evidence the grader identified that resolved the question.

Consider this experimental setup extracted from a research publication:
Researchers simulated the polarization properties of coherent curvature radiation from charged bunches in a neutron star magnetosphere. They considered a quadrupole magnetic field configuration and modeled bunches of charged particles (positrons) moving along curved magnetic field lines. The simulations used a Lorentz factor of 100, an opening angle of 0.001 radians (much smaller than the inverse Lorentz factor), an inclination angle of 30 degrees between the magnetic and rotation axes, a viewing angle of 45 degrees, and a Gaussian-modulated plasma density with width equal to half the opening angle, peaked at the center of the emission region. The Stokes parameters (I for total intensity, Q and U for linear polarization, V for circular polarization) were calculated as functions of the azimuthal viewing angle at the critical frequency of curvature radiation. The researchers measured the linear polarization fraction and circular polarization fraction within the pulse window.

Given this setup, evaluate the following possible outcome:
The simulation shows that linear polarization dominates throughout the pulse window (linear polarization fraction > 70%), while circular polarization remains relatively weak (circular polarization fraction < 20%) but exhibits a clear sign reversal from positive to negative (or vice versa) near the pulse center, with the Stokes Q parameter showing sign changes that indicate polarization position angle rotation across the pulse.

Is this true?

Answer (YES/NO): NO